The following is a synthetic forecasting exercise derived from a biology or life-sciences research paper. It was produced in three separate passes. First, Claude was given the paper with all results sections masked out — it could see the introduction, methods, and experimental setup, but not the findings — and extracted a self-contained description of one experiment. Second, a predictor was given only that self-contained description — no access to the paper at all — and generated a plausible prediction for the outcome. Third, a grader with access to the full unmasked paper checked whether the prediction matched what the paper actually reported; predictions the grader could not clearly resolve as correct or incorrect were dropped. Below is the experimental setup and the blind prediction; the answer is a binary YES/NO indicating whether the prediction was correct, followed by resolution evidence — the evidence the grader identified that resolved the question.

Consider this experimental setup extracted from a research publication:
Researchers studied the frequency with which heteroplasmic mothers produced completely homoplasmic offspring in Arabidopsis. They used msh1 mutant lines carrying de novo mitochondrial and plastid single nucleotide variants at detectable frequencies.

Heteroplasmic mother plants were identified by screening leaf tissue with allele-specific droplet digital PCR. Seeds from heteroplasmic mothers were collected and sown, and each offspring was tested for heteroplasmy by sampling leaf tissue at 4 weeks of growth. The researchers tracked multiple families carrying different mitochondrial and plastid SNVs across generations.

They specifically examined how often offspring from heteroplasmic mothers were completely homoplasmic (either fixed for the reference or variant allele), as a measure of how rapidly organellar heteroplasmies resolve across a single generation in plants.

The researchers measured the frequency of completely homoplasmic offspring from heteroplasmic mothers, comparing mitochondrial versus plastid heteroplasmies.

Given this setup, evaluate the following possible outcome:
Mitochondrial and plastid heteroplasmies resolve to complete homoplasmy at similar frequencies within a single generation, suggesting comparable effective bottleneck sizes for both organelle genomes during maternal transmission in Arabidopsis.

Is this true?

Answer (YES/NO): NO